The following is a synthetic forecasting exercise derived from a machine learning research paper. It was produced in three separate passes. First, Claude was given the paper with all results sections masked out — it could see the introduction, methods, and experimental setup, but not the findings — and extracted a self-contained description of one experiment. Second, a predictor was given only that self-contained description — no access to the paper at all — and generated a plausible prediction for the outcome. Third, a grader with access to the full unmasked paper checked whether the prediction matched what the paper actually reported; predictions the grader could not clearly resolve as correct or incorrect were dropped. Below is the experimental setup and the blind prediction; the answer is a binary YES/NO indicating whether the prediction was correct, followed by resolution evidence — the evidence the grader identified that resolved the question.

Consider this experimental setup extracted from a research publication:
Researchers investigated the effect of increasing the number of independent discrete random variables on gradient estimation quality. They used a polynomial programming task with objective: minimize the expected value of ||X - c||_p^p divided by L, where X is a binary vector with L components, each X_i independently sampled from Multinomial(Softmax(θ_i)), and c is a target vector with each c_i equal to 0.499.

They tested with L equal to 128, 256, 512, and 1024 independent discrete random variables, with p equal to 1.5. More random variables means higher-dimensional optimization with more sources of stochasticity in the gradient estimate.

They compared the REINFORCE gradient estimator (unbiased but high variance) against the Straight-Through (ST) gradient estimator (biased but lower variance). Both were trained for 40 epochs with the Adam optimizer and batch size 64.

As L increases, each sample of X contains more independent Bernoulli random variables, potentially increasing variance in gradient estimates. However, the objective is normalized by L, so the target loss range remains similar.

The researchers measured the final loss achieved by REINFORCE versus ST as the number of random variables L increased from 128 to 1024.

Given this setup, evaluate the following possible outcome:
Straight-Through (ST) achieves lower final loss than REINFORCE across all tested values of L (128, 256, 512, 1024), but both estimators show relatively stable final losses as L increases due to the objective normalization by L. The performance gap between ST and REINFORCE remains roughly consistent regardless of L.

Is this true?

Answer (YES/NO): NO